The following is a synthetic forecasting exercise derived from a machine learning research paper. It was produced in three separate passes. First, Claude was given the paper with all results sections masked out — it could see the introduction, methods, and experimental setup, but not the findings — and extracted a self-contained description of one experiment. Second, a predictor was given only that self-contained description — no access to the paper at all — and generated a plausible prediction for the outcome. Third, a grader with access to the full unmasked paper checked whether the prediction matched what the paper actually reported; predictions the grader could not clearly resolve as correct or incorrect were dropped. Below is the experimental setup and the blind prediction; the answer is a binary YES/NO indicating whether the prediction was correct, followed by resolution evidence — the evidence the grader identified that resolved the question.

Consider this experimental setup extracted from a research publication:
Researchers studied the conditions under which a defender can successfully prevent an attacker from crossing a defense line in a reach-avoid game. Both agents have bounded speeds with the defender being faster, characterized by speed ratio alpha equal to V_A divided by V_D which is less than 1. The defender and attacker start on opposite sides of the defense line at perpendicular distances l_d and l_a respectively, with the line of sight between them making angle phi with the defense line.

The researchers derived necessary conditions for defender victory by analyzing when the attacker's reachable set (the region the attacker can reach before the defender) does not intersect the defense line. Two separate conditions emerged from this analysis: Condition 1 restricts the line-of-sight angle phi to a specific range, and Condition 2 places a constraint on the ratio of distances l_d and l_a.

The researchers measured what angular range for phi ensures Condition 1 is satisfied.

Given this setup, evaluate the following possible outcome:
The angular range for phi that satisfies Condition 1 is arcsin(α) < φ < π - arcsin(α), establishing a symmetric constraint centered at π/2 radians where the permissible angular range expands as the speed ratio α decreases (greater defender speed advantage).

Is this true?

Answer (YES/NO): YES